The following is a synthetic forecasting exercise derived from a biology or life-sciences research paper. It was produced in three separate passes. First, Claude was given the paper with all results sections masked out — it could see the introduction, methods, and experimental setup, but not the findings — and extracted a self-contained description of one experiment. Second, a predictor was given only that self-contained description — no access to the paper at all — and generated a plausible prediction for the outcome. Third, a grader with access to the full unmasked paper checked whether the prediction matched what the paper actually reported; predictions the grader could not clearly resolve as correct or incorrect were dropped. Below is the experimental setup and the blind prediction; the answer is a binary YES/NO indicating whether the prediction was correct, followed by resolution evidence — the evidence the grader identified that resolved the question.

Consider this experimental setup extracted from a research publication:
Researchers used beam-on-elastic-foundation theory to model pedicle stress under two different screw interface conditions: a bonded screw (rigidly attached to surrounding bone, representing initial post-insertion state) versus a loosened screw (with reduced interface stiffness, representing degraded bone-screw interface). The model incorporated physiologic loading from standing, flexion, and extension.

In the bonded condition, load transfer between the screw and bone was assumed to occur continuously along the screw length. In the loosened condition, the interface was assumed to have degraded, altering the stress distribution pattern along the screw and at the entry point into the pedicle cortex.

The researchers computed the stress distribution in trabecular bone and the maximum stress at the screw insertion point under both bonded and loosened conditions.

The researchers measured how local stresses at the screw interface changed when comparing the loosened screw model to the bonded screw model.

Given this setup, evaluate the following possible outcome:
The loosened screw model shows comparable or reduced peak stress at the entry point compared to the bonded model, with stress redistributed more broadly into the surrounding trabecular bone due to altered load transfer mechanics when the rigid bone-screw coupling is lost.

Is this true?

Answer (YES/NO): NO